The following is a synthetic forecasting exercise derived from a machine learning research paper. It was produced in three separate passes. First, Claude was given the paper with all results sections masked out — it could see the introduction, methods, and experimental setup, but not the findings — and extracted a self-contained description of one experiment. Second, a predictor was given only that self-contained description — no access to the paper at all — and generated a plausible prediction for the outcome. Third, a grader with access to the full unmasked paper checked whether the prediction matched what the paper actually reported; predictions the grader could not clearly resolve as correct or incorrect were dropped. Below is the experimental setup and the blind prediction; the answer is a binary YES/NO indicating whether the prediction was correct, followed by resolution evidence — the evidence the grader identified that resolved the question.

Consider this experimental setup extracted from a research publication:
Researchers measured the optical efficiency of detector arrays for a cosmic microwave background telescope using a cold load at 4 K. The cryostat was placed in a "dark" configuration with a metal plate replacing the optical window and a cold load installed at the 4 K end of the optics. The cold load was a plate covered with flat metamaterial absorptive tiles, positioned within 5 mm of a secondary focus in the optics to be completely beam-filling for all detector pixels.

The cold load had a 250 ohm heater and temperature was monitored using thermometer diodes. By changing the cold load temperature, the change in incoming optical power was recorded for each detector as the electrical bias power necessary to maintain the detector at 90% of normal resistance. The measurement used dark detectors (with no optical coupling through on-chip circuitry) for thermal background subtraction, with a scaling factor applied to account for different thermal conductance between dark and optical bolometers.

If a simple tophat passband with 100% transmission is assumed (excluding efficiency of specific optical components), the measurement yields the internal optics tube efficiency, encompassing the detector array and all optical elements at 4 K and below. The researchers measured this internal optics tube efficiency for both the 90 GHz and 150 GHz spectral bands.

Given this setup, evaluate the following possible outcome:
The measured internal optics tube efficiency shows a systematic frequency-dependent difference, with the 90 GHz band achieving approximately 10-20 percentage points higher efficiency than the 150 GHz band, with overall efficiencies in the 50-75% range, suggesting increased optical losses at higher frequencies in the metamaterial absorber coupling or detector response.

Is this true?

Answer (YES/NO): NO